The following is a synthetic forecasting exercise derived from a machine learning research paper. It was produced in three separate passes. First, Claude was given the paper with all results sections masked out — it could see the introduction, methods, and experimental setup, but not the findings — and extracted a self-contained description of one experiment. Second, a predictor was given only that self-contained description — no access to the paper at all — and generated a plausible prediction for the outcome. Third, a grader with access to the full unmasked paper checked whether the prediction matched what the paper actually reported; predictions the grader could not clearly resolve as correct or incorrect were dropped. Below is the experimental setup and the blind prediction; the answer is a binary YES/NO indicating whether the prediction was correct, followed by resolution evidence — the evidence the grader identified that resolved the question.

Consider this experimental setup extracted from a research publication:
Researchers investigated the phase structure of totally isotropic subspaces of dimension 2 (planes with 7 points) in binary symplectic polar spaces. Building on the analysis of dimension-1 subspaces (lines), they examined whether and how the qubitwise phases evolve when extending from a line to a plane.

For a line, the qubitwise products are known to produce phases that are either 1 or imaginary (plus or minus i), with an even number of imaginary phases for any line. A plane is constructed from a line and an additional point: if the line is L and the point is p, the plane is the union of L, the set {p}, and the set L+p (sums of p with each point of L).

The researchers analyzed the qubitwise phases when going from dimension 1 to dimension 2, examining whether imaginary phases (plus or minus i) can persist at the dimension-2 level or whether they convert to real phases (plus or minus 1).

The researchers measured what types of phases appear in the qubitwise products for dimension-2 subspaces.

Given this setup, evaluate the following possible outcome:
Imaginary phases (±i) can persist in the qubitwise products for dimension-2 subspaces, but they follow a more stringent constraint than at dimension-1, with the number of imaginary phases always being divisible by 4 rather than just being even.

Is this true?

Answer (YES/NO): NO